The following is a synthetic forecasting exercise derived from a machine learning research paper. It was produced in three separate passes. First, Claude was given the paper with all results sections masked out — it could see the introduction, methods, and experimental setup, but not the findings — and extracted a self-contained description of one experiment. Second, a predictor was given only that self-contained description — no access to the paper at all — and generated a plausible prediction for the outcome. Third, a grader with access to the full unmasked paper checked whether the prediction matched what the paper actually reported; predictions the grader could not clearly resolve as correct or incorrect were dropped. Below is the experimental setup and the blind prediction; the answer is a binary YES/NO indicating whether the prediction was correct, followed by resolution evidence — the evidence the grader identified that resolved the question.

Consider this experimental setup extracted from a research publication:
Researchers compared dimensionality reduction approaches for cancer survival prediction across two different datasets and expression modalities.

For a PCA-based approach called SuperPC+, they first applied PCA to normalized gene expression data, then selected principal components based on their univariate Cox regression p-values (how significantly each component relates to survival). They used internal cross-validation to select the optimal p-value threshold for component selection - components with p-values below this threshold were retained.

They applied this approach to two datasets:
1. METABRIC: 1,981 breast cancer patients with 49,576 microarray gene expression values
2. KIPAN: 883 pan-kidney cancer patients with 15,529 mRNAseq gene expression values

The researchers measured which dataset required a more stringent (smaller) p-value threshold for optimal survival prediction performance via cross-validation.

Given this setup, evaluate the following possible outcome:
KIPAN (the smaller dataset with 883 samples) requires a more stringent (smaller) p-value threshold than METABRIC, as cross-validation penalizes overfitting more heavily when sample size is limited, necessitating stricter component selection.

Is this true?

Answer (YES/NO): NO